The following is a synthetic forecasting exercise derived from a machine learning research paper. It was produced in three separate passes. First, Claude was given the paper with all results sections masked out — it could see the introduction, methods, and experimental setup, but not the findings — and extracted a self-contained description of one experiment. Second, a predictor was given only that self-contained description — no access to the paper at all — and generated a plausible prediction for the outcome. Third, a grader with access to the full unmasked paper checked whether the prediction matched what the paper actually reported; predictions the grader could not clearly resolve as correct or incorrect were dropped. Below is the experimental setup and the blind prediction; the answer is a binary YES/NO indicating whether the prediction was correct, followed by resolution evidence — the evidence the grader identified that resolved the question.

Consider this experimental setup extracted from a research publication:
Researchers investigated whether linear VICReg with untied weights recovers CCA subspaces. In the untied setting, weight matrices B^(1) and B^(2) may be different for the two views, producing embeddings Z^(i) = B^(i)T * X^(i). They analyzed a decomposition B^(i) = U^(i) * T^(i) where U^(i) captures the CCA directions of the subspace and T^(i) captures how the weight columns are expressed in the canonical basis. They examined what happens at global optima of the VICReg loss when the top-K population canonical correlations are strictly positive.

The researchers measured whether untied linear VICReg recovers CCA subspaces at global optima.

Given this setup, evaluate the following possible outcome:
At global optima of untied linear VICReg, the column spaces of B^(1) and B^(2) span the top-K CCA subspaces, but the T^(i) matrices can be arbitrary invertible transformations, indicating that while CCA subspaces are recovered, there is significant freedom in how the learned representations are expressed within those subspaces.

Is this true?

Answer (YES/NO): NO